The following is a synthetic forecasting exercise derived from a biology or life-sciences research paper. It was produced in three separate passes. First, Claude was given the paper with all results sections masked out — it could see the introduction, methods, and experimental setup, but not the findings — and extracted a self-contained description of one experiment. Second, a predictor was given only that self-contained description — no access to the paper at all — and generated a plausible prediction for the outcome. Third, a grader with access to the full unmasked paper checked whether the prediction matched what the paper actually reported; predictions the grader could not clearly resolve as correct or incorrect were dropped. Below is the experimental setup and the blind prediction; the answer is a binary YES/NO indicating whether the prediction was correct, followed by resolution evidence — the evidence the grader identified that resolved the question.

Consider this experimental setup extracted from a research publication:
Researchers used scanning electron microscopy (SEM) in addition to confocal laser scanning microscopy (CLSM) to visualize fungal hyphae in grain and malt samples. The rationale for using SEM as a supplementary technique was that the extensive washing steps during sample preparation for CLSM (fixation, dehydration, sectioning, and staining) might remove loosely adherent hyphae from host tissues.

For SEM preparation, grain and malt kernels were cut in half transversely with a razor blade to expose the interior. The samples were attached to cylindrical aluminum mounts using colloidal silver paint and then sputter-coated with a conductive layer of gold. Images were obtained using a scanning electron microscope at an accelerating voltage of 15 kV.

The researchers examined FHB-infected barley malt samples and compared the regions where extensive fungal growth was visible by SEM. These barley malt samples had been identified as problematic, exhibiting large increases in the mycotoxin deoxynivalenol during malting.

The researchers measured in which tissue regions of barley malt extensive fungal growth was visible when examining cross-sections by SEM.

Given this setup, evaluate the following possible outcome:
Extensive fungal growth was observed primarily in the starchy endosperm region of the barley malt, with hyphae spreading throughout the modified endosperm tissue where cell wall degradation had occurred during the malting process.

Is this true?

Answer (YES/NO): NO